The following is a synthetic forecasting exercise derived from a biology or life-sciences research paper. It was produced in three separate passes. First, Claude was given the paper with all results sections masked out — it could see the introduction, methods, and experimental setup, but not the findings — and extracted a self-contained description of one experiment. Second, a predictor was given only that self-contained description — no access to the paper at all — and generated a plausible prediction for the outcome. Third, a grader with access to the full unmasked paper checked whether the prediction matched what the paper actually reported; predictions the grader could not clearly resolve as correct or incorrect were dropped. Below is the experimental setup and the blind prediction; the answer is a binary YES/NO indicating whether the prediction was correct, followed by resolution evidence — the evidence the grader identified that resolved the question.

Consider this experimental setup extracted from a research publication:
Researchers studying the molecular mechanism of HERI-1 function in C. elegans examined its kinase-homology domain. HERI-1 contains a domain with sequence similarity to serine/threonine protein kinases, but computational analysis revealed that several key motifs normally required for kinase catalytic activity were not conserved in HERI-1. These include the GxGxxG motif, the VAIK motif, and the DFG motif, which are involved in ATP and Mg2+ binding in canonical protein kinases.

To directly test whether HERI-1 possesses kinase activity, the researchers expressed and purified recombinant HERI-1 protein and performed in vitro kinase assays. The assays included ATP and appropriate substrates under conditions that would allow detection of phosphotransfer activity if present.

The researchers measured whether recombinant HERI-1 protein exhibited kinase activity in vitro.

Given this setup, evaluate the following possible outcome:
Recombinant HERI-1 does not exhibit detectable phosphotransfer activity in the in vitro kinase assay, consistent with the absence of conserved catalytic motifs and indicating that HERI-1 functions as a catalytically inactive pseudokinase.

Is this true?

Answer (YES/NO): YES